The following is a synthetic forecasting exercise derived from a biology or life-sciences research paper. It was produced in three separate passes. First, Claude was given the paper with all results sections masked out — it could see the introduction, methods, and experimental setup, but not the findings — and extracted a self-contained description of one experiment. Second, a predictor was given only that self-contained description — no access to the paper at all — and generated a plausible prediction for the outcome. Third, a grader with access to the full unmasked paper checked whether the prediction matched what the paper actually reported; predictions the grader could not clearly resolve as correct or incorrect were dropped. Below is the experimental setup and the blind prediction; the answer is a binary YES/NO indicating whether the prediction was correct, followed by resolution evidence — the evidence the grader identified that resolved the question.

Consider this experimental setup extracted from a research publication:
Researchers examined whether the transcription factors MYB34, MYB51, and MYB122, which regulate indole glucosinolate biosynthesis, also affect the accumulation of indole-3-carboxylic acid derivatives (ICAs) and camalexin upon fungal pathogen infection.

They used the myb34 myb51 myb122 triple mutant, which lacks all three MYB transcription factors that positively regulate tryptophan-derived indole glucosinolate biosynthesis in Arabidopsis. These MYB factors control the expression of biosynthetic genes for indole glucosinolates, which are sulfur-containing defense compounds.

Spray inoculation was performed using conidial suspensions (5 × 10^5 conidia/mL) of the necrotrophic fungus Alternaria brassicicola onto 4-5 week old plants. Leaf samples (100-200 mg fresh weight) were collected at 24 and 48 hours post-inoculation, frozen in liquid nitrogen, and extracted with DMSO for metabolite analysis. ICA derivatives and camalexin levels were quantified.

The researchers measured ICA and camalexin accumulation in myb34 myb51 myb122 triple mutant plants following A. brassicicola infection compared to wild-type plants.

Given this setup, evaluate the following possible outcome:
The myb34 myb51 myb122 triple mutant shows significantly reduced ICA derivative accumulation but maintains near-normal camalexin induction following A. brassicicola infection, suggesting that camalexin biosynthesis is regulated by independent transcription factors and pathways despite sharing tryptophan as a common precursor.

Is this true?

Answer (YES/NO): NO